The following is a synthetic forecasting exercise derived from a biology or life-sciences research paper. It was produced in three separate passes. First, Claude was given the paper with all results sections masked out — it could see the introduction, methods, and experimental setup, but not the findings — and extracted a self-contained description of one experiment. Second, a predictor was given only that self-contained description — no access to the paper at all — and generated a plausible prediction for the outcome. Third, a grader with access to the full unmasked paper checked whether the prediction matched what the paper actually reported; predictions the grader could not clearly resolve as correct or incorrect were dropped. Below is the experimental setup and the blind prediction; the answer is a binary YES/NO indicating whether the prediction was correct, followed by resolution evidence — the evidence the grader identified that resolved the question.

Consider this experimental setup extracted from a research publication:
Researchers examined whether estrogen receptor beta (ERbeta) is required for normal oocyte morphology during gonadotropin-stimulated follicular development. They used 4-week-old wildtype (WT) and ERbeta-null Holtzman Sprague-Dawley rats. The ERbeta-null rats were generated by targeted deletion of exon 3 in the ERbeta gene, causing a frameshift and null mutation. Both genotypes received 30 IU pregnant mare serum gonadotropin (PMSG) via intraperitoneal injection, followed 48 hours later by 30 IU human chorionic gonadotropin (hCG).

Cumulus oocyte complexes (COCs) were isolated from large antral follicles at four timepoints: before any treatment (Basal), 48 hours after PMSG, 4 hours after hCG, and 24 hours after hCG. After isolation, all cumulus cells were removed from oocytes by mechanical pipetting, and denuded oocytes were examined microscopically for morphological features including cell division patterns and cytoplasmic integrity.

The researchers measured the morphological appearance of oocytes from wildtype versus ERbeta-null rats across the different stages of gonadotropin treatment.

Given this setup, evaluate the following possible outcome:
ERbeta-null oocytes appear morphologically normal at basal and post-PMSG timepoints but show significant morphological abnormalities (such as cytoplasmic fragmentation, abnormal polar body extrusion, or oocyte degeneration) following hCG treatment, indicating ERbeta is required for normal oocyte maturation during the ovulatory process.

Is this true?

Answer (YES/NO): NO